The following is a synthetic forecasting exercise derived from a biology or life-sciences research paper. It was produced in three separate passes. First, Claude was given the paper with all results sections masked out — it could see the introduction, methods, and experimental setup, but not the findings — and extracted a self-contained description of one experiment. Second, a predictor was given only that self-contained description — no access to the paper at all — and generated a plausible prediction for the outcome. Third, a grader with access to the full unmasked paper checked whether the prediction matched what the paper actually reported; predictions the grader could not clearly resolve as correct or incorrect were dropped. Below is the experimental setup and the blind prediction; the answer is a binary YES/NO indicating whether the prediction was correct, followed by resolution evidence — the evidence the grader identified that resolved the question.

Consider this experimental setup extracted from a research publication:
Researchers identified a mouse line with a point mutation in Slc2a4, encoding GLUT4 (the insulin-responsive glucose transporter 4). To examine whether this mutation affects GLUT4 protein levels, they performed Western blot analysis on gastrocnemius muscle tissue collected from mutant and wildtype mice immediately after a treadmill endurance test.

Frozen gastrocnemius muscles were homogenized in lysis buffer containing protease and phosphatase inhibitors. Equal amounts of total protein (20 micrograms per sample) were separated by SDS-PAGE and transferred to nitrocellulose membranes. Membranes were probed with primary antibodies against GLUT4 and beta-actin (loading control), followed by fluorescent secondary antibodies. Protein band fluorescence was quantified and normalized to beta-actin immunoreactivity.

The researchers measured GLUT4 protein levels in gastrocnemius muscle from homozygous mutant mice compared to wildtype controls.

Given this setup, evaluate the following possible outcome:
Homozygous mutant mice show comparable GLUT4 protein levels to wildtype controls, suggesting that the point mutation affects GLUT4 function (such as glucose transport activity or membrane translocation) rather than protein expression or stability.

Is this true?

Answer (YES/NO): NO